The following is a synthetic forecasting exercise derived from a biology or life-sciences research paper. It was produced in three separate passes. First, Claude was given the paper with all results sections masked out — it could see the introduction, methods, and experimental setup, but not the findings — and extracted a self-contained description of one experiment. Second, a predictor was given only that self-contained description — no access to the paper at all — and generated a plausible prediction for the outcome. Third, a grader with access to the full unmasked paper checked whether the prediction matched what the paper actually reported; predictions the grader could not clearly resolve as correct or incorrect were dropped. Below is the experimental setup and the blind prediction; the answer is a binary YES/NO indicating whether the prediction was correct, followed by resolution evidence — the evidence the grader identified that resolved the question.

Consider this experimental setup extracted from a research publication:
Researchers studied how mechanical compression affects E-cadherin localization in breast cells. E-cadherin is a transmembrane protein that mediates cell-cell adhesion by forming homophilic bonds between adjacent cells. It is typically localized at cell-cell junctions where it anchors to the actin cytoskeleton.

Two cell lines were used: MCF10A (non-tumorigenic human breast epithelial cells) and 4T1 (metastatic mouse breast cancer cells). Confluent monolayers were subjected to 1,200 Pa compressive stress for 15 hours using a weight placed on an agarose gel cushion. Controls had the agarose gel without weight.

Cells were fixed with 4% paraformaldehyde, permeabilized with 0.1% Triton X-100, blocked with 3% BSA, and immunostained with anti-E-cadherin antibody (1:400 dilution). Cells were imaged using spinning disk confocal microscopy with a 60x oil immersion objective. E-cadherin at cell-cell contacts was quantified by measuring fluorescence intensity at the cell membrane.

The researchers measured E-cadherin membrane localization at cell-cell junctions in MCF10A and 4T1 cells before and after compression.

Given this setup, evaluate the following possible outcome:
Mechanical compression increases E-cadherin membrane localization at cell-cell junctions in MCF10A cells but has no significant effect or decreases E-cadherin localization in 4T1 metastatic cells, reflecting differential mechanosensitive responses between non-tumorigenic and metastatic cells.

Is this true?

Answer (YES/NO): NO